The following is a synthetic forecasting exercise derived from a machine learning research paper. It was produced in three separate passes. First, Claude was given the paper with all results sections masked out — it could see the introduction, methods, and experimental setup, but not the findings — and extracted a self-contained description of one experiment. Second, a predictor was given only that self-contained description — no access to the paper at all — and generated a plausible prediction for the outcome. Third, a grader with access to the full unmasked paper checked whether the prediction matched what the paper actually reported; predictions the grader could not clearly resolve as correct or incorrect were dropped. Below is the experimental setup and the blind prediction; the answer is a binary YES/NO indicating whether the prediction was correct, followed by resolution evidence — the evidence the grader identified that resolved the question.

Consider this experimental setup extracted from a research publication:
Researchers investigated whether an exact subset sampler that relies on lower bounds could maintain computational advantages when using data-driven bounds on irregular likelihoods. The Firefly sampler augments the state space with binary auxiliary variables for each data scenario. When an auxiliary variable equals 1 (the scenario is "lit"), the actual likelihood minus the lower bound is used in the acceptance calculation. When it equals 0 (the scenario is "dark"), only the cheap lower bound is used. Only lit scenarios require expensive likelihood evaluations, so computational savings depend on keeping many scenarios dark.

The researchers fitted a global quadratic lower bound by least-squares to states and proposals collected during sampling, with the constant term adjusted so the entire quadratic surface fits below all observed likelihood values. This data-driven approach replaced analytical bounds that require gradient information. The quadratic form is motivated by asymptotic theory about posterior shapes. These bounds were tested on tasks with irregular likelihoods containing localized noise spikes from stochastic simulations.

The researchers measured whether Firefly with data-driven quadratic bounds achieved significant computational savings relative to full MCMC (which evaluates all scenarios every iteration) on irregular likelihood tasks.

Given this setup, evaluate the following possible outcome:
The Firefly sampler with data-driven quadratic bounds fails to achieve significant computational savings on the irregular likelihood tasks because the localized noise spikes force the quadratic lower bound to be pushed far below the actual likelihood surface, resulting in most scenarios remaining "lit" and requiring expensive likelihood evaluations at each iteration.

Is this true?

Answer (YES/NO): YES